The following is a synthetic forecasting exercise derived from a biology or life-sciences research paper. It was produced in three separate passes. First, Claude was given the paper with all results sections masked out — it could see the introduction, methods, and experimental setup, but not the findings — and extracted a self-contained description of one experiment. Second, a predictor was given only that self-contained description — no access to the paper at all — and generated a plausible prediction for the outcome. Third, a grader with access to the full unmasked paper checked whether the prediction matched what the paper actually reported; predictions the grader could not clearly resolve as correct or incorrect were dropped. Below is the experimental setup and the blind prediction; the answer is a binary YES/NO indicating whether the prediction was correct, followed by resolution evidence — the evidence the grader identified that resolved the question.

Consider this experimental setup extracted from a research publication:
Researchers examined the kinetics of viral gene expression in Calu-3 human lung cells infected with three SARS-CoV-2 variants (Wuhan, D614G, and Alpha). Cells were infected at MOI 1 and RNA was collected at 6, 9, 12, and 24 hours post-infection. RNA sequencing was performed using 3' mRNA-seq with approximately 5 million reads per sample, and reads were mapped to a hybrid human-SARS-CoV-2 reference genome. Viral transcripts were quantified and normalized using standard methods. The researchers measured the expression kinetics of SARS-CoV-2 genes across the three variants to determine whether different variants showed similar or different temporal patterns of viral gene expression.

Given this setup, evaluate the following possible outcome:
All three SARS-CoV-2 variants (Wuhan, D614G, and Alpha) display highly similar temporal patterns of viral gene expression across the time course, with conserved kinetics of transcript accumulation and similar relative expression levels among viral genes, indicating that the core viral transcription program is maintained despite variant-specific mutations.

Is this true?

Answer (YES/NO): NO